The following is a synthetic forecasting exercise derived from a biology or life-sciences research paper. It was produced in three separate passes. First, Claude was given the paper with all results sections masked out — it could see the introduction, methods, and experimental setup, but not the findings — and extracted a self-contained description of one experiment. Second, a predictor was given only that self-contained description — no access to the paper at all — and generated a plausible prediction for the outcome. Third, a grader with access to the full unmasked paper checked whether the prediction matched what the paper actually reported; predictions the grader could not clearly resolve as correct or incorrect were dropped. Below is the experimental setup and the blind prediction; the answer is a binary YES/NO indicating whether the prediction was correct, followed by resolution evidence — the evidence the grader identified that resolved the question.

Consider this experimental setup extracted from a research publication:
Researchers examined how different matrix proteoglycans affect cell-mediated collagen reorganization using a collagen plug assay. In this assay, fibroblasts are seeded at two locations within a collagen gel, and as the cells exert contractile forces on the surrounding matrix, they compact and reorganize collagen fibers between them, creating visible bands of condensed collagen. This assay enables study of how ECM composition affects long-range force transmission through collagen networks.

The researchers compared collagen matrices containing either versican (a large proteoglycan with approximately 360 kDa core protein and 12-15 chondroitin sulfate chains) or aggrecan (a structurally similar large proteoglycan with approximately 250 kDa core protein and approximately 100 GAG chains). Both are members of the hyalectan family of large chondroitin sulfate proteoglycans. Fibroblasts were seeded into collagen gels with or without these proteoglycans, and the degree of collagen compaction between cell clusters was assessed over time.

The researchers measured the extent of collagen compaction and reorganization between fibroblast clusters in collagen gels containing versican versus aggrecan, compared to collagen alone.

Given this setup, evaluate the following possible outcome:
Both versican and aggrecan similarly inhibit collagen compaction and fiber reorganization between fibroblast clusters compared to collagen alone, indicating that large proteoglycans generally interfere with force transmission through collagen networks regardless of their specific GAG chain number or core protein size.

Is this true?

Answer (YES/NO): NO